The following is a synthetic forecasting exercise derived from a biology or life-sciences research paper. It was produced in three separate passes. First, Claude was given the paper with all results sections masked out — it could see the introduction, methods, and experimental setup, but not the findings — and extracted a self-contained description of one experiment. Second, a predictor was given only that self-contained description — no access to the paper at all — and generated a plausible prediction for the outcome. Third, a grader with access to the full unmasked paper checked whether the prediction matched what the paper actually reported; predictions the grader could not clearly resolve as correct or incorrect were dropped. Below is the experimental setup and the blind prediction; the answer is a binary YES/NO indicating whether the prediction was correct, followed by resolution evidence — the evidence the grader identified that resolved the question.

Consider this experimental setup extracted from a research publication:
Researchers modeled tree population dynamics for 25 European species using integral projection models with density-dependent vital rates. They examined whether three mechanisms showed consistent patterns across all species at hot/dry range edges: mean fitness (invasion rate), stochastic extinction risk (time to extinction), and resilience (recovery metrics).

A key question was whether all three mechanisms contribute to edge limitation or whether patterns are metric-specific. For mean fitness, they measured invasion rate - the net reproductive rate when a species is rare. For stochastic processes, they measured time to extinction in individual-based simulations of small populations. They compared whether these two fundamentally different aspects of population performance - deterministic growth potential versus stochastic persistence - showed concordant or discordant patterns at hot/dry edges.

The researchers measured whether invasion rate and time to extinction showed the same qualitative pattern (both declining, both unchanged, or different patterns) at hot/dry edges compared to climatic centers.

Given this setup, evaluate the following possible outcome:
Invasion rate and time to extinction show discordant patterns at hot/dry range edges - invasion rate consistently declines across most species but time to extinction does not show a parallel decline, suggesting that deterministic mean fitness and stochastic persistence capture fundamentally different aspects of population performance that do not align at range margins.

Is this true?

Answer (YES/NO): NO